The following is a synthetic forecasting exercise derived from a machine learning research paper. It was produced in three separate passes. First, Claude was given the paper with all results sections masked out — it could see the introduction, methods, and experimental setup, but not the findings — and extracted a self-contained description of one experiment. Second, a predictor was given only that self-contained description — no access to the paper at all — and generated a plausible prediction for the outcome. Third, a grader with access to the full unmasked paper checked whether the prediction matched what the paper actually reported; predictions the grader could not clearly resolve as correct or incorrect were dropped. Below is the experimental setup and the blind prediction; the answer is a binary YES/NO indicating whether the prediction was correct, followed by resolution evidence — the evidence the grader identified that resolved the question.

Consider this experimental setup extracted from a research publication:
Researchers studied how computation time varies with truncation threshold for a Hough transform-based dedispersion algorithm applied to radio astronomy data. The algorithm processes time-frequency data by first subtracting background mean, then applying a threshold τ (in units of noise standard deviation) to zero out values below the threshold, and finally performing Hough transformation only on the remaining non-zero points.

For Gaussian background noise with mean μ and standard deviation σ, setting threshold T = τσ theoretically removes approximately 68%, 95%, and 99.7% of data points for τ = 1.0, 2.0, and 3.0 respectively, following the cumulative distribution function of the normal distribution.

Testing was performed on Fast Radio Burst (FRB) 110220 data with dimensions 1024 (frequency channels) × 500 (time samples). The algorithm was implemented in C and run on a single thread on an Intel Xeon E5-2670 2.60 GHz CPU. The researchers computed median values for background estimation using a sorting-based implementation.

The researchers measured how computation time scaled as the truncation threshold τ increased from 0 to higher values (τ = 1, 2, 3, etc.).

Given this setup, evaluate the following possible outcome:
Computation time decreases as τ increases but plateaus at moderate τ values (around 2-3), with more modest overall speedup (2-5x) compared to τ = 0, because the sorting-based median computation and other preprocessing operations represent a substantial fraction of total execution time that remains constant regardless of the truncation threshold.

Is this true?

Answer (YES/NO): NO